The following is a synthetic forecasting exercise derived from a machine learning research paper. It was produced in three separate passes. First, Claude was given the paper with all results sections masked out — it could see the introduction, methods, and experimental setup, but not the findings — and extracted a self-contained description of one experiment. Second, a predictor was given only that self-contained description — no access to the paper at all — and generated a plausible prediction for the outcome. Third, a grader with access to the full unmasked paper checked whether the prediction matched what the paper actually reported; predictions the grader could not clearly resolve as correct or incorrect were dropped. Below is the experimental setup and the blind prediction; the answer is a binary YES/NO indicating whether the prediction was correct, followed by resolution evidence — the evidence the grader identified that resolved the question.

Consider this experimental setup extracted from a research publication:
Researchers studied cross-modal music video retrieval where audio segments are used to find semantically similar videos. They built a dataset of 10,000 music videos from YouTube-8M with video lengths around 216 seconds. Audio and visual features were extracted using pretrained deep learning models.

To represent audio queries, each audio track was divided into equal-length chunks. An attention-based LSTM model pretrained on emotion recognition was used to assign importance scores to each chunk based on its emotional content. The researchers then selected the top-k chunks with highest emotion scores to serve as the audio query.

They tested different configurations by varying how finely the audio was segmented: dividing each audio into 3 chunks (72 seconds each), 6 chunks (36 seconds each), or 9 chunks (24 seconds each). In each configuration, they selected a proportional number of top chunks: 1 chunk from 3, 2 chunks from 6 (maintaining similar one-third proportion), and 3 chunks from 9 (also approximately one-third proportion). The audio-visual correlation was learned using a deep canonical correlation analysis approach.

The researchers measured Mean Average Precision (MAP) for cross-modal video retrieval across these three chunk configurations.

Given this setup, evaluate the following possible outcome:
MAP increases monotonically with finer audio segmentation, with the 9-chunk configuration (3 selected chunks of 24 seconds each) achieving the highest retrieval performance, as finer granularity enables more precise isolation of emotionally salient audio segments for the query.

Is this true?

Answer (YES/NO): NO